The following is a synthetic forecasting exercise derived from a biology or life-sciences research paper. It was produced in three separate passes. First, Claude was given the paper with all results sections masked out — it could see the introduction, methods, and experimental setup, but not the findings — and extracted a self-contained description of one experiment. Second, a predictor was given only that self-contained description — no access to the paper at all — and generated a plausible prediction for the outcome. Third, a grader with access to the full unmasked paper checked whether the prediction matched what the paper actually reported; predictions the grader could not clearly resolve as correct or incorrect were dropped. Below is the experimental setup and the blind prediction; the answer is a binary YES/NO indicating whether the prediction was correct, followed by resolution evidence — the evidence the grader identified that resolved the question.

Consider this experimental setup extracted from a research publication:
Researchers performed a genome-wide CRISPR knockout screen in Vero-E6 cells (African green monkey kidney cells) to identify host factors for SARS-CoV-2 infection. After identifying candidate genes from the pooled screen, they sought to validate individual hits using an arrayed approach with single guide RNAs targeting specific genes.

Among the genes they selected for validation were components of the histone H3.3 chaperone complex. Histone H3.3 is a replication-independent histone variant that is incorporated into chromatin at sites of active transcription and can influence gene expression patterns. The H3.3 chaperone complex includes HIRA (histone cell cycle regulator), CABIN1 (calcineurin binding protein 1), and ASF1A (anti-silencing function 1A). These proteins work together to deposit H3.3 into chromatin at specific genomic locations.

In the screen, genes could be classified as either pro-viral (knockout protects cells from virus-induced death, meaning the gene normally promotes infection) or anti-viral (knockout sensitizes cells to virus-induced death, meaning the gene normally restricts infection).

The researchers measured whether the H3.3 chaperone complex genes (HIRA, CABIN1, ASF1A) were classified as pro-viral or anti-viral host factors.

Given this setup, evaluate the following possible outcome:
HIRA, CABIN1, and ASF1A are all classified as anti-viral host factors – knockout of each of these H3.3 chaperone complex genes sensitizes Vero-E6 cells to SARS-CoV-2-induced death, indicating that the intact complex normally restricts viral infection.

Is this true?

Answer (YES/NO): YES